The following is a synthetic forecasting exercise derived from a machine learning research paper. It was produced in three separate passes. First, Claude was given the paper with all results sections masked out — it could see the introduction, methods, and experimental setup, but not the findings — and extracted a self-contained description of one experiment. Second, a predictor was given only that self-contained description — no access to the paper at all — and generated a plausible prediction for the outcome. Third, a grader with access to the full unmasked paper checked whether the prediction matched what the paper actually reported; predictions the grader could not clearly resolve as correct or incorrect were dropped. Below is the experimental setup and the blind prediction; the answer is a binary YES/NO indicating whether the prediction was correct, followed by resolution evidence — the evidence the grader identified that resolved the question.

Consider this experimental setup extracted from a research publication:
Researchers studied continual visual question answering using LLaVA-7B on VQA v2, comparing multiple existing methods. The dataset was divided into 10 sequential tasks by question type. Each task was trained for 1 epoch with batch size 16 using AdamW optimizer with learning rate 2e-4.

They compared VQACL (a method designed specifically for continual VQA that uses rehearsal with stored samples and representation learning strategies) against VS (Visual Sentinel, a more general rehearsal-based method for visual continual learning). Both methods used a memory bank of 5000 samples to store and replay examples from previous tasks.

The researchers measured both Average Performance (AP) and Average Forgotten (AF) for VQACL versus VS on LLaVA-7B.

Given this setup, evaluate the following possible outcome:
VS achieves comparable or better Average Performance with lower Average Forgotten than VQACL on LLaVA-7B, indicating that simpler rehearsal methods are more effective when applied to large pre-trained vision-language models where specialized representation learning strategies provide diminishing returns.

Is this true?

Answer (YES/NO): NO